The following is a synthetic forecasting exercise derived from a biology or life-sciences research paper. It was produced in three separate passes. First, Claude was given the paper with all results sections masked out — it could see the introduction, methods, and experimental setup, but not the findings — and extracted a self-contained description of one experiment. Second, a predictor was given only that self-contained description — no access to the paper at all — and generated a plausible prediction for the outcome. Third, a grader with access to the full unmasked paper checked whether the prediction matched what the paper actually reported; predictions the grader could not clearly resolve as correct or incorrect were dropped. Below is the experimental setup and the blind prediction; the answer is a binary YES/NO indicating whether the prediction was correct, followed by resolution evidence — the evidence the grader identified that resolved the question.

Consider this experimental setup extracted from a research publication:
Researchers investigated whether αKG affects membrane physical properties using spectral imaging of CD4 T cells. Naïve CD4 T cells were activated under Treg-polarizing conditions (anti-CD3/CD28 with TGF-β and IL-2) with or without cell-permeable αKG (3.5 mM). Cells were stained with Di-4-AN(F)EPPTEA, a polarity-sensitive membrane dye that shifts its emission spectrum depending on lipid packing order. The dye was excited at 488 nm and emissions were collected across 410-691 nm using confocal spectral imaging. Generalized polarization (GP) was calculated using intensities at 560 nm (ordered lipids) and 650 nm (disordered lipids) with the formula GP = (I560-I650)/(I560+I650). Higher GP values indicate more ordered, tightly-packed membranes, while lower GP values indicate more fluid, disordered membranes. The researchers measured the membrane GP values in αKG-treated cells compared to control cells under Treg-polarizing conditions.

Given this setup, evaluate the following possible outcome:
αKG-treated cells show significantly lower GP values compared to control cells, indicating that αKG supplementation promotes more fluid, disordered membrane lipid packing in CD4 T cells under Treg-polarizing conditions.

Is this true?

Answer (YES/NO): NO